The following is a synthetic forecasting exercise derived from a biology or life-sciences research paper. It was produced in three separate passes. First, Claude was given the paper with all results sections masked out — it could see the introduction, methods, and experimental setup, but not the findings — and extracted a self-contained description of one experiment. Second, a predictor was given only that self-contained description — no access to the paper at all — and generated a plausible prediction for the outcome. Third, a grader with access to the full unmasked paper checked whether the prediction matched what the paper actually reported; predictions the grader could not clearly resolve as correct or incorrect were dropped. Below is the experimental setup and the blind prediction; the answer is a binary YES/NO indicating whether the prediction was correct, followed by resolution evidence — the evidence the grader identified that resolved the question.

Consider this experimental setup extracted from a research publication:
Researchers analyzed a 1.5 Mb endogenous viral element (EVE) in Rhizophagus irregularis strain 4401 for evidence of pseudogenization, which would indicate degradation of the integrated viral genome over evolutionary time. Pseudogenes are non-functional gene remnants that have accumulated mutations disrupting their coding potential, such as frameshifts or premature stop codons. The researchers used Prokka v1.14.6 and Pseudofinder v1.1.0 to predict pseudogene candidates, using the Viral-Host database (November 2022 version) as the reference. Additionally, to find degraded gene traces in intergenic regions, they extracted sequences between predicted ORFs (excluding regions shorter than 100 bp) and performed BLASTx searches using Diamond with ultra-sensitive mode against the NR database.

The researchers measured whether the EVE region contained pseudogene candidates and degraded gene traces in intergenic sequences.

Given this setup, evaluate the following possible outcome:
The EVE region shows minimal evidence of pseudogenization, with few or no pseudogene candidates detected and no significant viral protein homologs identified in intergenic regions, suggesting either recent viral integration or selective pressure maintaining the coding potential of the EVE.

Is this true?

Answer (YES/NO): NO